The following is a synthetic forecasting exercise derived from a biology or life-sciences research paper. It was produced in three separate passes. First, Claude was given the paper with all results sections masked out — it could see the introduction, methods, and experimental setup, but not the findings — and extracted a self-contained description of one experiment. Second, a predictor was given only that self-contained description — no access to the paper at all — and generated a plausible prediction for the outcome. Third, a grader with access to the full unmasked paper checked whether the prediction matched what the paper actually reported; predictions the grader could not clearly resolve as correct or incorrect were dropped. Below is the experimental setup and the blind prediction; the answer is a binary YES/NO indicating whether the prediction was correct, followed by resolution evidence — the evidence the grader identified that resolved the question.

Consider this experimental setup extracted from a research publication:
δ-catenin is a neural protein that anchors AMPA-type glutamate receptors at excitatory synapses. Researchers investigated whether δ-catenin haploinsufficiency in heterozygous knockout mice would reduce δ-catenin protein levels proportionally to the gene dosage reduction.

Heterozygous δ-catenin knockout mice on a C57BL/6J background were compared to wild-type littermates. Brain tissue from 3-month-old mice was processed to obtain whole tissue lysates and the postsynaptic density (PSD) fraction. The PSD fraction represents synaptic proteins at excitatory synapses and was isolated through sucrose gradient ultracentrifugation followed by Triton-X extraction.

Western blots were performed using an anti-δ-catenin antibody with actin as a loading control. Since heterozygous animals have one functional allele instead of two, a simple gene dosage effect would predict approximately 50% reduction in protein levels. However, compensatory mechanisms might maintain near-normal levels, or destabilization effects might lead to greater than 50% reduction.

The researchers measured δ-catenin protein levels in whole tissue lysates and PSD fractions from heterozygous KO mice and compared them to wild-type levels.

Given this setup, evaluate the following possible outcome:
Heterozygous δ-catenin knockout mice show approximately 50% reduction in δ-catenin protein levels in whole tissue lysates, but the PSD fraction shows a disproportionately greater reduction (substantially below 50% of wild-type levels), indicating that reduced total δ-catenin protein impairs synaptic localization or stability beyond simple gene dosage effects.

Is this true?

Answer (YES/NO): NO